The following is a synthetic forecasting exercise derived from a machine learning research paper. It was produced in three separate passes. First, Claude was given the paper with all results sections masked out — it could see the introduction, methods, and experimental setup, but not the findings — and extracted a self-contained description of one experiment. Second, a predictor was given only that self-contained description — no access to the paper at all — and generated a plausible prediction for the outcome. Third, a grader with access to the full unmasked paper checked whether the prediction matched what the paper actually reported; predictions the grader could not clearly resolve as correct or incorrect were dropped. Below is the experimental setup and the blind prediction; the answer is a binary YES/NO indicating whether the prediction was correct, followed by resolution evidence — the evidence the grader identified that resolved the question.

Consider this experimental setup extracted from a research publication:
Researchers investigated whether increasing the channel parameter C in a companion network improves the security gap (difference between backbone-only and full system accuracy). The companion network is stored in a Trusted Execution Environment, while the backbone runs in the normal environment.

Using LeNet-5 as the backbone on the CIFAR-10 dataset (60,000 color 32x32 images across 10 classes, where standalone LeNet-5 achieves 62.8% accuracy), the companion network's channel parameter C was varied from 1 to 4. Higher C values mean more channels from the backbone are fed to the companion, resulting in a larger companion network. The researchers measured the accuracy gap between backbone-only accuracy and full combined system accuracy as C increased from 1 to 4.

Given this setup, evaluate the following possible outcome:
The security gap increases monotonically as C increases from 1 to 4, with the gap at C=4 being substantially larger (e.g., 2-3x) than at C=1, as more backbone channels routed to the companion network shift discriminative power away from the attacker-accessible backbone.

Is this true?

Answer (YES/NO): NO